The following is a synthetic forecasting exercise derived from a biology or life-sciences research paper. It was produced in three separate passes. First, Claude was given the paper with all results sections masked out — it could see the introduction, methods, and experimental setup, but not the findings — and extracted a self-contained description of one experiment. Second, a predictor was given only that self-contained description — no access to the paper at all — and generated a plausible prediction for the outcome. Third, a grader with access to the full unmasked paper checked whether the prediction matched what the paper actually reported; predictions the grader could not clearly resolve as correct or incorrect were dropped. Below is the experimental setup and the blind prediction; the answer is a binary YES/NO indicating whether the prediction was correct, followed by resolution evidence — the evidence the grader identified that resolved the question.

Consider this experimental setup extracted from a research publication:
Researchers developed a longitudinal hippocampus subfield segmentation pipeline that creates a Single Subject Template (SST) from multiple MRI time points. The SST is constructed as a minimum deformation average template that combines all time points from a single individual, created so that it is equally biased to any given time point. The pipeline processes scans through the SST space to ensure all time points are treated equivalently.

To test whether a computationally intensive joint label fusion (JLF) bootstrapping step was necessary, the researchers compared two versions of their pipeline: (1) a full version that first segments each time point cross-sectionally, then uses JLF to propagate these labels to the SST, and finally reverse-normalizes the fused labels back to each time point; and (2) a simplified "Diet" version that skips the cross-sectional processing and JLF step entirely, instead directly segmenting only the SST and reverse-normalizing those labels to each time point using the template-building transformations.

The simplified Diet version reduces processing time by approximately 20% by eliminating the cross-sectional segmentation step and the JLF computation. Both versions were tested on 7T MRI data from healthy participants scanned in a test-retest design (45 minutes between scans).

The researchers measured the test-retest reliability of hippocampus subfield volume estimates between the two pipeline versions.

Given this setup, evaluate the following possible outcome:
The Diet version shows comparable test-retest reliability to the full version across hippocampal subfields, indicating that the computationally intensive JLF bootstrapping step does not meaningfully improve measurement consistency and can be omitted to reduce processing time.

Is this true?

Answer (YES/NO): NO